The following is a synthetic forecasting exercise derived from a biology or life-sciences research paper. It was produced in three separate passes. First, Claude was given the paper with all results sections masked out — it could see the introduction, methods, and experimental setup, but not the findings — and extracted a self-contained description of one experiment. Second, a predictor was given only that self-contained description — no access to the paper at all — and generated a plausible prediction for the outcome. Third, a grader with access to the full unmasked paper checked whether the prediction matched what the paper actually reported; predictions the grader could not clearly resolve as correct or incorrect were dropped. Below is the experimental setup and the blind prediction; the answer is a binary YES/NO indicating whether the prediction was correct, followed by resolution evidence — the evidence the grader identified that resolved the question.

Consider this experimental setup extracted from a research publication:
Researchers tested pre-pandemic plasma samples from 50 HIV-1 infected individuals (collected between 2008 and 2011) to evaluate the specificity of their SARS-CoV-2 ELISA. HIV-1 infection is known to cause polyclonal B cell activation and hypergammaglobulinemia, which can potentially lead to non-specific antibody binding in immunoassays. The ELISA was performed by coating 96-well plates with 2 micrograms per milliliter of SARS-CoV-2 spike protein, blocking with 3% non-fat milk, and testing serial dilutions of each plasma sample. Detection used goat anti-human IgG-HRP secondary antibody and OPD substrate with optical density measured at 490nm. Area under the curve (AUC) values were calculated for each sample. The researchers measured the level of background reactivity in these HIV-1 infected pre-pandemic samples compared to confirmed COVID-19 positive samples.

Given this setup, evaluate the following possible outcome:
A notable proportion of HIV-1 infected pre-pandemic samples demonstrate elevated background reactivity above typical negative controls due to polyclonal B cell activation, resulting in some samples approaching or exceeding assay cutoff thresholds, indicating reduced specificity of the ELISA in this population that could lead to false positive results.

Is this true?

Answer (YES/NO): NO